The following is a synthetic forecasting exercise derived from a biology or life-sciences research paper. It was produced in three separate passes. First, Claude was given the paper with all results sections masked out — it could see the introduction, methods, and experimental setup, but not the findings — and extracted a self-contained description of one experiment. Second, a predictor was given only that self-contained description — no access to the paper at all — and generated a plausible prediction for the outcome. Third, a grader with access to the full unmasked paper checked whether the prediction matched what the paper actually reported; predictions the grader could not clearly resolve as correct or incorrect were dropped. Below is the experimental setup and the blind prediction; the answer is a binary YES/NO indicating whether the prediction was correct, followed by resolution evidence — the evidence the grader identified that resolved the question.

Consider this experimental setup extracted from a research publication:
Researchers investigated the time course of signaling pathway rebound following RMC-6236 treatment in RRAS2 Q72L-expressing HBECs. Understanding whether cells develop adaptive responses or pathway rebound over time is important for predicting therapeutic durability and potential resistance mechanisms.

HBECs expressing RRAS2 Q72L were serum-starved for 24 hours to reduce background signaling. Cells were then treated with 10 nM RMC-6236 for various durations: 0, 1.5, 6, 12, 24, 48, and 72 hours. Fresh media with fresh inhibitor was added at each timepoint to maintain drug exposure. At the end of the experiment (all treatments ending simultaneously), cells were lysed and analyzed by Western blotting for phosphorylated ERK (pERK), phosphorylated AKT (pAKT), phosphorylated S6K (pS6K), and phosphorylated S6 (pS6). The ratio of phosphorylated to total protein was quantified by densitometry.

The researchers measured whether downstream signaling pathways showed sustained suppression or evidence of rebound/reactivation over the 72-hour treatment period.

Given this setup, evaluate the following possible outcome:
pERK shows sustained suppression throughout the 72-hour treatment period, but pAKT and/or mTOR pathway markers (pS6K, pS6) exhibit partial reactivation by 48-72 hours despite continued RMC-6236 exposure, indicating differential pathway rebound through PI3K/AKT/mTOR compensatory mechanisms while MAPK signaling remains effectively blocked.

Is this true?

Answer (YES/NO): NO